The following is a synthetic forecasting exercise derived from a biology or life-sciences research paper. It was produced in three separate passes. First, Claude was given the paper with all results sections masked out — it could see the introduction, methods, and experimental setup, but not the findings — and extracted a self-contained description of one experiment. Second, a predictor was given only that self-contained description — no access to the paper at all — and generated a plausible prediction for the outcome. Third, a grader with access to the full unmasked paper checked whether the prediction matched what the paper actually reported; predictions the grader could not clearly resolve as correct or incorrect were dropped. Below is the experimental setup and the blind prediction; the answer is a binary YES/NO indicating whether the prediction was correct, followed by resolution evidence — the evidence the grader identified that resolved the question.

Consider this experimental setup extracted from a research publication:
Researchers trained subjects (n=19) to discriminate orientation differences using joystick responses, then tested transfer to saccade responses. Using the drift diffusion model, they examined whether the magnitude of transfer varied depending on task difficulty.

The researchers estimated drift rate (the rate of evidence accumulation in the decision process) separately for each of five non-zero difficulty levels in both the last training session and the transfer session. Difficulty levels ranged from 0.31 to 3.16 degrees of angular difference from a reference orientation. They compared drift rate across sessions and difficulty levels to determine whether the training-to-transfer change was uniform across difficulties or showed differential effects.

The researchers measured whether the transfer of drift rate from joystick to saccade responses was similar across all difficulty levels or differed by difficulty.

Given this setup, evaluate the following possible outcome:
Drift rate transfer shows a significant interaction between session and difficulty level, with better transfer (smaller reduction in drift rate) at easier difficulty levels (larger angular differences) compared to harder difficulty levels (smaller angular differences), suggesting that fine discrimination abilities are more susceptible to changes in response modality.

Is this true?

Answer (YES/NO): NO